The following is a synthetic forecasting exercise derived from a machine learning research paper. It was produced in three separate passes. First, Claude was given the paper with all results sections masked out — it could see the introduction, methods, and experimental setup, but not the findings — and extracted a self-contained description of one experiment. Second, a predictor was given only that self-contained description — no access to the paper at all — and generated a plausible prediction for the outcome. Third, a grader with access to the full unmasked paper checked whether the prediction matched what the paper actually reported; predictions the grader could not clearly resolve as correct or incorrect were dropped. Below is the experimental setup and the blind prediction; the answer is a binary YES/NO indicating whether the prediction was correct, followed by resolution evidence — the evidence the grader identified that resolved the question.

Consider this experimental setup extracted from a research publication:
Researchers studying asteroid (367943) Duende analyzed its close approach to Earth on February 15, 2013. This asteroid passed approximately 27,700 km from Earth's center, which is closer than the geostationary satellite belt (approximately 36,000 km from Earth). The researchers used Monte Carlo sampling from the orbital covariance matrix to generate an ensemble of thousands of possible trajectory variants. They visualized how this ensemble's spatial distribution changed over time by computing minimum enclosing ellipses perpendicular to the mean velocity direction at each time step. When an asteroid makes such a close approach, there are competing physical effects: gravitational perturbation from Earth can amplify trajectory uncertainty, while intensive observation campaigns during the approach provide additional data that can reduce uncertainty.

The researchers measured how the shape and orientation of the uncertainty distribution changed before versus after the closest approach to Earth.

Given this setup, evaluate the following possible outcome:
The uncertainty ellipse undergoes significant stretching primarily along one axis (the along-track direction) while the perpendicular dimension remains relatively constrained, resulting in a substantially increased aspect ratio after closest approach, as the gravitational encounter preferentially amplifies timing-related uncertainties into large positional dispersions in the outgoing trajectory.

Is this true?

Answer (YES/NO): NO